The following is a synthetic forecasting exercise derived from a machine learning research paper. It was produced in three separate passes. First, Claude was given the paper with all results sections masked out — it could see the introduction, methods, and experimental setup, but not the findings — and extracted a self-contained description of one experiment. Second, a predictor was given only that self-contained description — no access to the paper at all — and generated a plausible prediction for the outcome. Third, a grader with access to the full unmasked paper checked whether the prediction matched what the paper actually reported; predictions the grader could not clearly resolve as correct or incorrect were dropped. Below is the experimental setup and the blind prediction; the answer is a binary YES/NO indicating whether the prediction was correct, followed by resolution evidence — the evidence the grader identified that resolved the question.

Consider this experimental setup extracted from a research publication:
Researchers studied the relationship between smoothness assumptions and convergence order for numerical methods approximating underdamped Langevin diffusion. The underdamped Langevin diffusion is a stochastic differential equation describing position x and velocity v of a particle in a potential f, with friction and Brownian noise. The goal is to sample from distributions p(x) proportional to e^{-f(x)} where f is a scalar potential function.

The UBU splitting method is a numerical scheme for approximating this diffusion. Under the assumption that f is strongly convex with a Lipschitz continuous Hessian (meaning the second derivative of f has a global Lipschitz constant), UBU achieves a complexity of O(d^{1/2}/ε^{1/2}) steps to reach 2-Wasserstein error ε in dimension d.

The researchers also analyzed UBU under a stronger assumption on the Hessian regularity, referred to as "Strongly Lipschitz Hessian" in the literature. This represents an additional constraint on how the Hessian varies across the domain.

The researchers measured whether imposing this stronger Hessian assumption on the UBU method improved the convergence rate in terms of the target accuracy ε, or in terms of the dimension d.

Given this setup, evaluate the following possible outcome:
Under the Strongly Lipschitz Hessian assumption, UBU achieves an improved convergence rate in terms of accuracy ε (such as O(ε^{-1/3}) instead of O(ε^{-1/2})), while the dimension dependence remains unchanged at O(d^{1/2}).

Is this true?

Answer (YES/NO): NO